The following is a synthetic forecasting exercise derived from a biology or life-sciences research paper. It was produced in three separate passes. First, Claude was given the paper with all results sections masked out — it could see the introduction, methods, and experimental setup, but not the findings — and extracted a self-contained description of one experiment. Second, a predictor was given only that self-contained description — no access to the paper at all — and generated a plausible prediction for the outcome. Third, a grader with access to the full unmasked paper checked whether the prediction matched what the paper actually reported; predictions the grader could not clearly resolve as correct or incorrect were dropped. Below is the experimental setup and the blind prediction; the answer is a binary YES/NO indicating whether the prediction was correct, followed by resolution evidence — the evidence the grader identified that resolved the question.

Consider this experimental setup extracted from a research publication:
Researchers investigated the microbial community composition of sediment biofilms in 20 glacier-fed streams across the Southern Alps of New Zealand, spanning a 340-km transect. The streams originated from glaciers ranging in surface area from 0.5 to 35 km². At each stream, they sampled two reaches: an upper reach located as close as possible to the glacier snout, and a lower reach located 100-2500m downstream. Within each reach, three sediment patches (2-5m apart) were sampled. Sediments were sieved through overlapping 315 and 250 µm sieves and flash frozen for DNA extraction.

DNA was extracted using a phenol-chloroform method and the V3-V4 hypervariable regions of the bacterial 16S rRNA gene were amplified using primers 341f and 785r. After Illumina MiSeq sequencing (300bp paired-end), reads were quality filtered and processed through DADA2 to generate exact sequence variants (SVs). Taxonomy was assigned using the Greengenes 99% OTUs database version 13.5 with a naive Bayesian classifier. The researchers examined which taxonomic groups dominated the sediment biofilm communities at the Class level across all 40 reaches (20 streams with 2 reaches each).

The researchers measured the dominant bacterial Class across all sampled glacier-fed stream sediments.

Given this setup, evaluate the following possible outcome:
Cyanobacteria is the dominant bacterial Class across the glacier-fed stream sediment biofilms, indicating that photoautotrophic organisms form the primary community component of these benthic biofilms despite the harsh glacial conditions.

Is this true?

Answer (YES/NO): NO